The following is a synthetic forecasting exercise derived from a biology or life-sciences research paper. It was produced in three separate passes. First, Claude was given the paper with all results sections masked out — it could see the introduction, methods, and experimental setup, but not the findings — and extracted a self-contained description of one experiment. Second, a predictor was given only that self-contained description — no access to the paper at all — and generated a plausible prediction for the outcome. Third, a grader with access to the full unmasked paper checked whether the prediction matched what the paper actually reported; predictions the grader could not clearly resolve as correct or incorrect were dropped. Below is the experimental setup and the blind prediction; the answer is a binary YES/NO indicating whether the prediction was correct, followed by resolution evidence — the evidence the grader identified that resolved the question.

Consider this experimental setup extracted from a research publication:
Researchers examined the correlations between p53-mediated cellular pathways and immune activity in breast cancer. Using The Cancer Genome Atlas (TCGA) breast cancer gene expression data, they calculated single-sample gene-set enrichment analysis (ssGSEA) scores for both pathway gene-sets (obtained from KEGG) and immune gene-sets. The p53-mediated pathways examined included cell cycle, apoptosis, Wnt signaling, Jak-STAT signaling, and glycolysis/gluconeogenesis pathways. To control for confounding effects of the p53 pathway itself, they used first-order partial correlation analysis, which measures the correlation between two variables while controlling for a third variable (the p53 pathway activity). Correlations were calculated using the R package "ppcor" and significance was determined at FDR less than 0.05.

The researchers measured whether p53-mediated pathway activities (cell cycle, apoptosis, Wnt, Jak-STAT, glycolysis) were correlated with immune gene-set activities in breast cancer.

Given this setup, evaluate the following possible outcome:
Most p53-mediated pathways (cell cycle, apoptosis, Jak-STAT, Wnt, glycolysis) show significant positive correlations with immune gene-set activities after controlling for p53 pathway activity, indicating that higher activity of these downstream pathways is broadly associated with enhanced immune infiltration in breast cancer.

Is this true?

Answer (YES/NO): YES